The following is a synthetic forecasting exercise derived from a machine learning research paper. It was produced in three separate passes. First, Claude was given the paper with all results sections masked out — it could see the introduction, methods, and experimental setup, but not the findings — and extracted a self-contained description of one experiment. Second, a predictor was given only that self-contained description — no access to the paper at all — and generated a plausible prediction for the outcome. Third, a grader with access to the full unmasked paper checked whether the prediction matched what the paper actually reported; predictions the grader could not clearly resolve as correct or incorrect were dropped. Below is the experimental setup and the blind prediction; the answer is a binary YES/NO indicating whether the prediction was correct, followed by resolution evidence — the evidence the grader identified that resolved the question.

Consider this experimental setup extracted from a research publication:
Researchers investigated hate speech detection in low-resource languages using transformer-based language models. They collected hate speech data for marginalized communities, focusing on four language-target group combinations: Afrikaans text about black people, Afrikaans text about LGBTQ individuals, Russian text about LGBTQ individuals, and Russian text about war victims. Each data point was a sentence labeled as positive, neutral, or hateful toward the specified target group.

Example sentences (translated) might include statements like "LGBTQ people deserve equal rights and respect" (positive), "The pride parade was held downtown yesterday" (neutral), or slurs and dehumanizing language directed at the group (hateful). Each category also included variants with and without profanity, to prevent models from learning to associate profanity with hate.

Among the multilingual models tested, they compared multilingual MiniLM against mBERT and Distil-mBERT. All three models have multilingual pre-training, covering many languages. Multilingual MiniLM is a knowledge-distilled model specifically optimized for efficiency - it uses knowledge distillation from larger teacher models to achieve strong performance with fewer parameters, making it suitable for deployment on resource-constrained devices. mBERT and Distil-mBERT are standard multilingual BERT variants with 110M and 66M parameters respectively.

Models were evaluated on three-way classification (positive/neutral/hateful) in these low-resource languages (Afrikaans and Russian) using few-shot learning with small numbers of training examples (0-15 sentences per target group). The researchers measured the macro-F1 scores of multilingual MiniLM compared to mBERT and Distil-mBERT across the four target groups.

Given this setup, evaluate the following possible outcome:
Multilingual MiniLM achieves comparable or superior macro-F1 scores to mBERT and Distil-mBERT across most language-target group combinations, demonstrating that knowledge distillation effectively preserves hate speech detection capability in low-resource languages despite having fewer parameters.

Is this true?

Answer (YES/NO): NO